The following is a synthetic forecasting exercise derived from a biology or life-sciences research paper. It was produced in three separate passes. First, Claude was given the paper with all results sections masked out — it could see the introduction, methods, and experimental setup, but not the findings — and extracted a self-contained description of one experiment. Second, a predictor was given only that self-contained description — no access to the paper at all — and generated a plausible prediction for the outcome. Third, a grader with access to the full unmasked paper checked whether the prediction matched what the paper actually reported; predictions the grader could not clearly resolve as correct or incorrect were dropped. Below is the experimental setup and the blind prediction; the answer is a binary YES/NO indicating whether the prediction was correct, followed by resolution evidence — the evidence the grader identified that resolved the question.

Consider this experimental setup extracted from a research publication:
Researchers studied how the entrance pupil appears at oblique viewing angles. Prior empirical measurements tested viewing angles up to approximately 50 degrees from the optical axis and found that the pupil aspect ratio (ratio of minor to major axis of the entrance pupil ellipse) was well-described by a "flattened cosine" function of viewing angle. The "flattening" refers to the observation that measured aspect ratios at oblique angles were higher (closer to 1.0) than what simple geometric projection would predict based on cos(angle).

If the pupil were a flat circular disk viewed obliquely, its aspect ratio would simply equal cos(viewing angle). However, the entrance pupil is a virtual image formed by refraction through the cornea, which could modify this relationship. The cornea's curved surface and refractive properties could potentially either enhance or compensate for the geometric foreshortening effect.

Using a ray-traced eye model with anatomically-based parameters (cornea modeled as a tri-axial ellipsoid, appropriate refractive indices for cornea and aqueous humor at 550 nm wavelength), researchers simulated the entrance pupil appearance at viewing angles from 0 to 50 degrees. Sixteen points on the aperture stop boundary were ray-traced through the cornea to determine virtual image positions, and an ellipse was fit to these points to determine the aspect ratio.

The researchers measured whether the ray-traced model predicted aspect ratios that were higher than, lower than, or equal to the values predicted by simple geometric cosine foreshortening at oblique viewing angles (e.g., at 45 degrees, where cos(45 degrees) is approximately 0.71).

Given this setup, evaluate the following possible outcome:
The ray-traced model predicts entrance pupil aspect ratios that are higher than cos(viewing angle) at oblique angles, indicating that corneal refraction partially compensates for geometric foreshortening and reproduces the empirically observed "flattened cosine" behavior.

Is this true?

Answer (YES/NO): YES